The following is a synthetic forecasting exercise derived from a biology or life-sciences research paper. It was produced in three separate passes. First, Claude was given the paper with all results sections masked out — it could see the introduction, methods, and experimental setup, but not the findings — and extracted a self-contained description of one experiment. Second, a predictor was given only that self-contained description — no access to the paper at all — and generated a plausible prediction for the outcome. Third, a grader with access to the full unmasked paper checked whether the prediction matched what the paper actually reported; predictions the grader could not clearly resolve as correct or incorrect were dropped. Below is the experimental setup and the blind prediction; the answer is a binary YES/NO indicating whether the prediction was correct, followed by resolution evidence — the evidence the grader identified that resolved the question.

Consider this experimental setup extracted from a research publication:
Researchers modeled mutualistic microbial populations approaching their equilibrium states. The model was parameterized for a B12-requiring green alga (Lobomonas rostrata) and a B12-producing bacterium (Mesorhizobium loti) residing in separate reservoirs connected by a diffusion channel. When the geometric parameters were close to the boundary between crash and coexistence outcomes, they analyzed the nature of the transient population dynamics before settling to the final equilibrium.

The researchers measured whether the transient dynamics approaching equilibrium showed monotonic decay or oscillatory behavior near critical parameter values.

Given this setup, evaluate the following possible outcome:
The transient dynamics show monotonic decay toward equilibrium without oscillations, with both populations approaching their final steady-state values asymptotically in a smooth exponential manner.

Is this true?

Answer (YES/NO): NO